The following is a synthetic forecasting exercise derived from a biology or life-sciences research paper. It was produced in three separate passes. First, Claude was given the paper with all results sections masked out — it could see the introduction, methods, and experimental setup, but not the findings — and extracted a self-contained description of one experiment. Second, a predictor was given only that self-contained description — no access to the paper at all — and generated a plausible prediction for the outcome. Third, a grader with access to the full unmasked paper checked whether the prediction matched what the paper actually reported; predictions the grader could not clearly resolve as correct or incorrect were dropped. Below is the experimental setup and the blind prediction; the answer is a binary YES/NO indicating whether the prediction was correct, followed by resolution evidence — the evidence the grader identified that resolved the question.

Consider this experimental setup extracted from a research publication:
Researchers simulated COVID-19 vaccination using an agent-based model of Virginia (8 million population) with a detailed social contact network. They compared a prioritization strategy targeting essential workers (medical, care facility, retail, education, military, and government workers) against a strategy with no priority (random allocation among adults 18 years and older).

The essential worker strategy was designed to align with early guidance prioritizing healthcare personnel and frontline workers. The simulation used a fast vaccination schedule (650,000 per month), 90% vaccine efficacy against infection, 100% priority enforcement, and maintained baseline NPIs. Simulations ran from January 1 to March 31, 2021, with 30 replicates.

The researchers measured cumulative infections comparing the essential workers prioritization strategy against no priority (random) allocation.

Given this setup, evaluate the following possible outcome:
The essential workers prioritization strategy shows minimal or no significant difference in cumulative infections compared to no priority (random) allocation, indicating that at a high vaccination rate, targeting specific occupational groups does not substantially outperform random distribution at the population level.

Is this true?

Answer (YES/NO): NO